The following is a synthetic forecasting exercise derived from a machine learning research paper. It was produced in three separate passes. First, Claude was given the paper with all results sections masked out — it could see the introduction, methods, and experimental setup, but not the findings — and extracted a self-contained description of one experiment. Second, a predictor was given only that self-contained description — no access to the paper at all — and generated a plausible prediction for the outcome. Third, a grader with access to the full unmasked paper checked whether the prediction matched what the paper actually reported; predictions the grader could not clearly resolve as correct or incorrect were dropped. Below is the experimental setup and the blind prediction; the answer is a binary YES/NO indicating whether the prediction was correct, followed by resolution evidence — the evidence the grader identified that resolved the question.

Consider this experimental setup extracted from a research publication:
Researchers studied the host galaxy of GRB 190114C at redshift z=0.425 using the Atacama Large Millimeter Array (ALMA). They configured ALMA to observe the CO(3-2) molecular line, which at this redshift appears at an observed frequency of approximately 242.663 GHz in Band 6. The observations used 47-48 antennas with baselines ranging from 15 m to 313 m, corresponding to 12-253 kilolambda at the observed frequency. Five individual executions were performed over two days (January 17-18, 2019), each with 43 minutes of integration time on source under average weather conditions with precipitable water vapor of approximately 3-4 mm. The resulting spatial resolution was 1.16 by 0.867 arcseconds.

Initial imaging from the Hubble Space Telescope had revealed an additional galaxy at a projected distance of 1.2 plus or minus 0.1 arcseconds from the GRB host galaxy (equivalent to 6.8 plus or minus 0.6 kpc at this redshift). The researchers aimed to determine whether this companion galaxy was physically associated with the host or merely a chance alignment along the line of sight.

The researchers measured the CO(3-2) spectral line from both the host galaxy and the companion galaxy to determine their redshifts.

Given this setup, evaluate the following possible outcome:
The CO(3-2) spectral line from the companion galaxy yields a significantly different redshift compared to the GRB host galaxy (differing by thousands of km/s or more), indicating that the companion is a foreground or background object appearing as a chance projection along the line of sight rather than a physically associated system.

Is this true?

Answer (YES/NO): NO